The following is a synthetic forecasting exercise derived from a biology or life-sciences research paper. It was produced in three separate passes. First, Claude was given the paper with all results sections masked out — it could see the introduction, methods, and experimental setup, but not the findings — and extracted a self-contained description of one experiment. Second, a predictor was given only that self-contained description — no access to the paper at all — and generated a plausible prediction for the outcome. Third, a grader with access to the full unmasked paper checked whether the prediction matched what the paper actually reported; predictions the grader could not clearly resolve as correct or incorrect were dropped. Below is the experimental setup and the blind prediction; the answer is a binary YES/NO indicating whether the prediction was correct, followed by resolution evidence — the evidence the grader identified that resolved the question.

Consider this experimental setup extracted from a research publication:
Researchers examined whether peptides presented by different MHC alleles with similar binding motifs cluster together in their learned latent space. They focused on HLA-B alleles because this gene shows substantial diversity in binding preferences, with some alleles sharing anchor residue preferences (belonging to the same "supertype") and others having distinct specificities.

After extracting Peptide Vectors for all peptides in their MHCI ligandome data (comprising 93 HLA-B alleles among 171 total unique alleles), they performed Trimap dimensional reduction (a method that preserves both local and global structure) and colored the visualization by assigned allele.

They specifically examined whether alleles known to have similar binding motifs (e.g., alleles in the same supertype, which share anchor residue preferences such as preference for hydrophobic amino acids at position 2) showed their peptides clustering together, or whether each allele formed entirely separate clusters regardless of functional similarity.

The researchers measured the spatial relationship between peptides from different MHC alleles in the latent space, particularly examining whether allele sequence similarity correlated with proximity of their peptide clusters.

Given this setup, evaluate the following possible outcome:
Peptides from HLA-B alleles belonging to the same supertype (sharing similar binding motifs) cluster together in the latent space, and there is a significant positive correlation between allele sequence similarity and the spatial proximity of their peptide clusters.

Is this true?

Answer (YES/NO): NO